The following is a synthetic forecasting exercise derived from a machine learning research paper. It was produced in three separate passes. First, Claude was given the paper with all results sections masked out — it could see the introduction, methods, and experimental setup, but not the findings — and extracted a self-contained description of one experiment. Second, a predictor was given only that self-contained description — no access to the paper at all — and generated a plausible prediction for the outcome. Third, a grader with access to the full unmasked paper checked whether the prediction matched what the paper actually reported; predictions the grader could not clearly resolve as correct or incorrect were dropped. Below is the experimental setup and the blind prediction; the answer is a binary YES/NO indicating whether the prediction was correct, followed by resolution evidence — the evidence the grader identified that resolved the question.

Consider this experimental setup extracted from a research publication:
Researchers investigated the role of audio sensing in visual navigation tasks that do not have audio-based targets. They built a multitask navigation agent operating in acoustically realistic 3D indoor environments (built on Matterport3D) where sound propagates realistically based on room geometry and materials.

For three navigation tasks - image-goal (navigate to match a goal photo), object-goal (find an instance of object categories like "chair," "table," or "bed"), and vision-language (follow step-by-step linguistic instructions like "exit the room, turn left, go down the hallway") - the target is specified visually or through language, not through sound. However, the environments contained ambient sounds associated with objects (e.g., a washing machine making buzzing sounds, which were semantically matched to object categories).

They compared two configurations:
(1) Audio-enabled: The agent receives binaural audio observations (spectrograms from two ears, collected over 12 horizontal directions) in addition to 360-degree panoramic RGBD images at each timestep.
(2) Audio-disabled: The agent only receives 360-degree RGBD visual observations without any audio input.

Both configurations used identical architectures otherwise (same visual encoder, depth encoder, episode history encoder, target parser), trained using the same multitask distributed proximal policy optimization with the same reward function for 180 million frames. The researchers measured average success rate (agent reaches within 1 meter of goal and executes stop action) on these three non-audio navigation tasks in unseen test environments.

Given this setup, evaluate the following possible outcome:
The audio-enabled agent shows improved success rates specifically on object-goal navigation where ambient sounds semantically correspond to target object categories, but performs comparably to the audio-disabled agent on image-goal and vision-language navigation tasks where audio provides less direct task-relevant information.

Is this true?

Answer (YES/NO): NO